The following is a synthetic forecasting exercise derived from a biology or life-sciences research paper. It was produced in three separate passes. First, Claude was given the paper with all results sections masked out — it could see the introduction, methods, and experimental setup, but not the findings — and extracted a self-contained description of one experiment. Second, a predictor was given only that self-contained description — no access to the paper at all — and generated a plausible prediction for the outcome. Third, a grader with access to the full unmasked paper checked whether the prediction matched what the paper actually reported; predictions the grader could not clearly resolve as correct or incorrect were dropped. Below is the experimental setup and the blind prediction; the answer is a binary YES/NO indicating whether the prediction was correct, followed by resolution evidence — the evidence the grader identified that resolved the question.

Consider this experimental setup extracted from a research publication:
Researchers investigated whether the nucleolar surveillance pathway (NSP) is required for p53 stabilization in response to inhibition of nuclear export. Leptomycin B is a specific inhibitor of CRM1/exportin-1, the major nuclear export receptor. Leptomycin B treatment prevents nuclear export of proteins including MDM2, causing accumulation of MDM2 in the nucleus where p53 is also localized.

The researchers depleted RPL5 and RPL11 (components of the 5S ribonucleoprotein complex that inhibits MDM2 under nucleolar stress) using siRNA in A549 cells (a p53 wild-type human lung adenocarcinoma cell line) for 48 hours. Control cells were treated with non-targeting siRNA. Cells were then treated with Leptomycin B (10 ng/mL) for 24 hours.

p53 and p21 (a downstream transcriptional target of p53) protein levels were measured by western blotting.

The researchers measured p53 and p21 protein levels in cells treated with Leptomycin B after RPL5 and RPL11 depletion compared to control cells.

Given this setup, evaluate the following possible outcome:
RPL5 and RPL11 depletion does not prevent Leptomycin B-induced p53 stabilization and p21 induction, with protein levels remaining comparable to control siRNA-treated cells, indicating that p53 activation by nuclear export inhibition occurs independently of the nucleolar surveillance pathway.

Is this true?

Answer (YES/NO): NO